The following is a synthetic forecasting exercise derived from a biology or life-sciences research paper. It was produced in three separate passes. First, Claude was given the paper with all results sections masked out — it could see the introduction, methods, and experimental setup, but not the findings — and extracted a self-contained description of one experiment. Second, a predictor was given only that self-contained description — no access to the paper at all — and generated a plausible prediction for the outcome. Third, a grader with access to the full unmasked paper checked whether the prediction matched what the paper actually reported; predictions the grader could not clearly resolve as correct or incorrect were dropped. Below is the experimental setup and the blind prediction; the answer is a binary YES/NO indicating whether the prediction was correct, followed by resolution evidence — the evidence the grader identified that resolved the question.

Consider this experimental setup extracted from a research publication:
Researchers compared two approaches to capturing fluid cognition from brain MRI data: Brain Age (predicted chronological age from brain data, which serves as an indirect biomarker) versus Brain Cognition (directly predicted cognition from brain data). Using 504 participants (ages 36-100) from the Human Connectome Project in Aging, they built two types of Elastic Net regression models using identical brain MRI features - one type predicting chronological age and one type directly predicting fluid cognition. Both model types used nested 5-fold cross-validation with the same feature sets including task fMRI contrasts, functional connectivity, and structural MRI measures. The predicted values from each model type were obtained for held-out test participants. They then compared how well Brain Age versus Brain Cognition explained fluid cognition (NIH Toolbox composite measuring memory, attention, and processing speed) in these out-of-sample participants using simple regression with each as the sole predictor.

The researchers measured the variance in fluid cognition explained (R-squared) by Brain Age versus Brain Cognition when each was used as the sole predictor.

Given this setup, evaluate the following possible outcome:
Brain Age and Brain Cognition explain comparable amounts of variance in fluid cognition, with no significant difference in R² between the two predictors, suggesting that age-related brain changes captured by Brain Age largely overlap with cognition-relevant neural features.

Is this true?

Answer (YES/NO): NO